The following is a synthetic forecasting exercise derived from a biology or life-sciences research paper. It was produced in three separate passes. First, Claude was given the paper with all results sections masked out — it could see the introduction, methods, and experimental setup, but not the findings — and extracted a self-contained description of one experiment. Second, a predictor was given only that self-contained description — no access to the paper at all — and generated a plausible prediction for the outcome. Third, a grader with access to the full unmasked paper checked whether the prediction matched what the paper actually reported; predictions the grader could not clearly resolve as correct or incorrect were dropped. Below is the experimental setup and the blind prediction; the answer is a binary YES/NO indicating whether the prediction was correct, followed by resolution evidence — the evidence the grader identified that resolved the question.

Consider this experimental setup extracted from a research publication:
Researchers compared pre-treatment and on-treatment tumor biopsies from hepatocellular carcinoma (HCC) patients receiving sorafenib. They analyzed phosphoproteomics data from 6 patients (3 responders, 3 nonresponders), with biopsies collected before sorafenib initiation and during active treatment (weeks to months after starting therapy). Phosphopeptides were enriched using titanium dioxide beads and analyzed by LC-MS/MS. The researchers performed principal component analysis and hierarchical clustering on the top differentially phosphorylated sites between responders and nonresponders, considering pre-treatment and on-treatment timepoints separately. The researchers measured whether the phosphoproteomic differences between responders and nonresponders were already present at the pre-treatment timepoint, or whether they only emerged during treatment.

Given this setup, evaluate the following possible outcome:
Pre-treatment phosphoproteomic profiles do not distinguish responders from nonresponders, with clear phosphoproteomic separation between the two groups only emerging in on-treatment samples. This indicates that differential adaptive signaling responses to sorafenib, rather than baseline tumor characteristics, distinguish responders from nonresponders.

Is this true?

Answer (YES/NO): NO